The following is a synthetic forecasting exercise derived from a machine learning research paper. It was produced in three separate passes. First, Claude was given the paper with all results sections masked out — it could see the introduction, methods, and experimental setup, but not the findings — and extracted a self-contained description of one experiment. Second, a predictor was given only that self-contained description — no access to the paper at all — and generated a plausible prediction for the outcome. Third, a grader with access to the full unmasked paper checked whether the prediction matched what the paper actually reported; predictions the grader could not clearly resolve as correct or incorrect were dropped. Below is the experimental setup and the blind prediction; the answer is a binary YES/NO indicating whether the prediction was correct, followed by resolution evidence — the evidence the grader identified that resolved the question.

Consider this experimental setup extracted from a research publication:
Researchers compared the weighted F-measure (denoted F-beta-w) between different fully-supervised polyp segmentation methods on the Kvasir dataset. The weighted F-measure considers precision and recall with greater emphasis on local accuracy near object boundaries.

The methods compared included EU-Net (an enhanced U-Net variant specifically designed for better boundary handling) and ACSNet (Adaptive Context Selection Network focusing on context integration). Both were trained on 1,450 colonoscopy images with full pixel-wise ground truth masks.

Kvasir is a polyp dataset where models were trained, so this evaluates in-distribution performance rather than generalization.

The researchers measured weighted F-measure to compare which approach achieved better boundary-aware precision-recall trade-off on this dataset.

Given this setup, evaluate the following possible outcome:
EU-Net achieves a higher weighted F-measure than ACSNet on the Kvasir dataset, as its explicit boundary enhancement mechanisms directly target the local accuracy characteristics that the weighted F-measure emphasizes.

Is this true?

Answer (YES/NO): YES